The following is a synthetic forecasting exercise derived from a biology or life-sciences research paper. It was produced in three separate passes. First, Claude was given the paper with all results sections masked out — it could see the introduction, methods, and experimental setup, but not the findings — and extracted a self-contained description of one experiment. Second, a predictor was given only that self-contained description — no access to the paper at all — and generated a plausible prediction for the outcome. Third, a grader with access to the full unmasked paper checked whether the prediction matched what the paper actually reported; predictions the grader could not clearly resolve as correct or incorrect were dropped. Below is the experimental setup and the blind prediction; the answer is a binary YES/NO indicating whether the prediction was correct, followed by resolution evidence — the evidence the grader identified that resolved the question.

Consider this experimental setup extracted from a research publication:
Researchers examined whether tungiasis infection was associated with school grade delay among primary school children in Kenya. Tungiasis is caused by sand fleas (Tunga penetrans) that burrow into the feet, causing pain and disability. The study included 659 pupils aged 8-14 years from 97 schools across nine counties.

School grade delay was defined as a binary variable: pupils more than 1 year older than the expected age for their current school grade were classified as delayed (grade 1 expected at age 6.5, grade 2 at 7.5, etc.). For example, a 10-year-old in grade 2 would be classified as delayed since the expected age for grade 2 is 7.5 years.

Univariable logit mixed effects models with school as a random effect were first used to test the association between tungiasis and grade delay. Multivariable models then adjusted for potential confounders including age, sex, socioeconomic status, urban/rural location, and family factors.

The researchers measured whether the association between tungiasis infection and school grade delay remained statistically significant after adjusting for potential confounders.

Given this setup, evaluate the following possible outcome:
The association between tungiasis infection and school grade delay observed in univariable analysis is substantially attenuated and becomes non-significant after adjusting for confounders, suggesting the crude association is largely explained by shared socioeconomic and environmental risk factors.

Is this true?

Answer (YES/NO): YES